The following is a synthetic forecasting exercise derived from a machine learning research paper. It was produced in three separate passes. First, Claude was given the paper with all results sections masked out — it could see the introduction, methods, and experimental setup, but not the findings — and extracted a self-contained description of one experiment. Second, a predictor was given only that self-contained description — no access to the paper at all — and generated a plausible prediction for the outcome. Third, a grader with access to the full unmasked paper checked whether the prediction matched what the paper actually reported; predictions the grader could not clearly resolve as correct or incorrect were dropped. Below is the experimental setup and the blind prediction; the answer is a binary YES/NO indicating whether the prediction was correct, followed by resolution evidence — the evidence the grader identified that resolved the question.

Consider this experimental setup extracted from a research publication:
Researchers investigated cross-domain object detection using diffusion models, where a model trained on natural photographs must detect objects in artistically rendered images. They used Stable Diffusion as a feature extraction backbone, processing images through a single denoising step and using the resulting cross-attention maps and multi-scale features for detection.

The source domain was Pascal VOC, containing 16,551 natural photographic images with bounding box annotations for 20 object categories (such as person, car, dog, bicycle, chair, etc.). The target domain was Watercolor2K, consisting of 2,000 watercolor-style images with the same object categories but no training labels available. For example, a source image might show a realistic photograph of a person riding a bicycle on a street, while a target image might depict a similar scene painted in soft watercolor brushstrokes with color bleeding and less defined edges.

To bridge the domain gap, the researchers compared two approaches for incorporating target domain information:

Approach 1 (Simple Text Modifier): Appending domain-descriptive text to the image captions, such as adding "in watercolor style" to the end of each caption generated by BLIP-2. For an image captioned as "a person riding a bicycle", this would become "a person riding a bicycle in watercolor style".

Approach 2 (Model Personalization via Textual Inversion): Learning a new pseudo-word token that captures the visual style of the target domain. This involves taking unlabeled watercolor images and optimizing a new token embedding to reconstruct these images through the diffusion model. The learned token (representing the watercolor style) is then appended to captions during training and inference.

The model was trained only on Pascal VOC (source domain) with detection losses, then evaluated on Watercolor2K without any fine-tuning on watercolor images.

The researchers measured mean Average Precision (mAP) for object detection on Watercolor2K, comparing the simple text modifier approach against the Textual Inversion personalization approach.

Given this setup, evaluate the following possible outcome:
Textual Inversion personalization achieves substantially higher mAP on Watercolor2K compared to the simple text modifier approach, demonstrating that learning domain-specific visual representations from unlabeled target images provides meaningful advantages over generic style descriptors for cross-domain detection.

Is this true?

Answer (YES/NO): NO